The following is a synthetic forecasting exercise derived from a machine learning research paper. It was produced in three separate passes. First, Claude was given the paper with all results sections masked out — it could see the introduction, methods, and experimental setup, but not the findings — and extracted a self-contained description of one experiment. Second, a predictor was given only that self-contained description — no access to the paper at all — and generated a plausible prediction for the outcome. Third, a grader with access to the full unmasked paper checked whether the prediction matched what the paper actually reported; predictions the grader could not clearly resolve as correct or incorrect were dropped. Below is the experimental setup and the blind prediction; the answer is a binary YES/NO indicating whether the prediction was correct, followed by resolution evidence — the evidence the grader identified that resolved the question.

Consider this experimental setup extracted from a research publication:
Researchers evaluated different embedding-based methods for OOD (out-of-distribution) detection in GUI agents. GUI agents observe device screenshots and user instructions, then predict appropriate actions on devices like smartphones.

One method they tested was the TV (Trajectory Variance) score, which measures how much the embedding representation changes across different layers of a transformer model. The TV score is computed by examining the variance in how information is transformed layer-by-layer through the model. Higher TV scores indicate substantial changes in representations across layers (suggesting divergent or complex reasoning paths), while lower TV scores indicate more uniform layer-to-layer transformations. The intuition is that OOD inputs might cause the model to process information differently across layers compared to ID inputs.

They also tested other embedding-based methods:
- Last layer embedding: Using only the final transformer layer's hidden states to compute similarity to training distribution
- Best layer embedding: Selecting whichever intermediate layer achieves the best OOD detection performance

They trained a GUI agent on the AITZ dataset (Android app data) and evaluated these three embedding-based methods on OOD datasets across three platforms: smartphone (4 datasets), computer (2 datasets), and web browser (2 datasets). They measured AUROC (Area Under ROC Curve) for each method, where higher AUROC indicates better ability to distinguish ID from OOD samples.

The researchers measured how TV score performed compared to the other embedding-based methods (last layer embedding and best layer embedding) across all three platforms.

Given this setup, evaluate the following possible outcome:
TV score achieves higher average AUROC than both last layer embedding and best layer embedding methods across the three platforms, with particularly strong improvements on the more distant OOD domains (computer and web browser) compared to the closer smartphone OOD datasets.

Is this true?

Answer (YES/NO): NO